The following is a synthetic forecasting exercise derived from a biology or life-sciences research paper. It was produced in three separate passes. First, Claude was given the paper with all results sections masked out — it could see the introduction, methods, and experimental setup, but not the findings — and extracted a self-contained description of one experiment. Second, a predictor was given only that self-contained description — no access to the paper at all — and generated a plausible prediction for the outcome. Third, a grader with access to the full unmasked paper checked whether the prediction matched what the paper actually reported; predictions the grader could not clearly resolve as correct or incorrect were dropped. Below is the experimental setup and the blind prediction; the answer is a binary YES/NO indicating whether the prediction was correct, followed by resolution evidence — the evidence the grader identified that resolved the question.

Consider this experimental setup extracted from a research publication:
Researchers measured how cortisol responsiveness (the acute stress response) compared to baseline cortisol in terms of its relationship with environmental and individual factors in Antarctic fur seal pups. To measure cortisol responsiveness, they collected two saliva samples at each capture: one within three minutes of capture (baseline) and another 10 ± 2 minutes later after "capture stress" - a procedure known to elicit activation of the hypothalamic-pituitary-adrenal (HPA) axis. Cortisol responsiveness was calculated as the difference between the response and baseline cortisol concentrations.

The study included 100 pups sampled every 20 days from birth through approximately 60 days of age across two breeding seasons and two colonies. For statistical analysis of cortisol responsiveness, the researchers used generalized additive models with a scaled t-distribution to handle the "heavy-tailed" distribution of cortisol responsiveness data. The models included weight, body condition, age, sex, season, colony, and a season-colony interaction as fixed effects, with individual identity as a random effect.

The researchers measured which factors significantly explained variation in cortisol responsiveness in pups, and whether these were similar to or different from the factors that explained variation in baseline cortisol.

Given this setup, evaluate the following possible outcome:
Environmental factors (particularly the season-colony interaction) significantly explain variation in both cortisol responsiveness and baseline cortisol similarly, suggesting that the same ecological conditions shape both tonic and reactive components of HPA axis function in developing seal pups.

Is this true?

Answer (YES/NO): NO